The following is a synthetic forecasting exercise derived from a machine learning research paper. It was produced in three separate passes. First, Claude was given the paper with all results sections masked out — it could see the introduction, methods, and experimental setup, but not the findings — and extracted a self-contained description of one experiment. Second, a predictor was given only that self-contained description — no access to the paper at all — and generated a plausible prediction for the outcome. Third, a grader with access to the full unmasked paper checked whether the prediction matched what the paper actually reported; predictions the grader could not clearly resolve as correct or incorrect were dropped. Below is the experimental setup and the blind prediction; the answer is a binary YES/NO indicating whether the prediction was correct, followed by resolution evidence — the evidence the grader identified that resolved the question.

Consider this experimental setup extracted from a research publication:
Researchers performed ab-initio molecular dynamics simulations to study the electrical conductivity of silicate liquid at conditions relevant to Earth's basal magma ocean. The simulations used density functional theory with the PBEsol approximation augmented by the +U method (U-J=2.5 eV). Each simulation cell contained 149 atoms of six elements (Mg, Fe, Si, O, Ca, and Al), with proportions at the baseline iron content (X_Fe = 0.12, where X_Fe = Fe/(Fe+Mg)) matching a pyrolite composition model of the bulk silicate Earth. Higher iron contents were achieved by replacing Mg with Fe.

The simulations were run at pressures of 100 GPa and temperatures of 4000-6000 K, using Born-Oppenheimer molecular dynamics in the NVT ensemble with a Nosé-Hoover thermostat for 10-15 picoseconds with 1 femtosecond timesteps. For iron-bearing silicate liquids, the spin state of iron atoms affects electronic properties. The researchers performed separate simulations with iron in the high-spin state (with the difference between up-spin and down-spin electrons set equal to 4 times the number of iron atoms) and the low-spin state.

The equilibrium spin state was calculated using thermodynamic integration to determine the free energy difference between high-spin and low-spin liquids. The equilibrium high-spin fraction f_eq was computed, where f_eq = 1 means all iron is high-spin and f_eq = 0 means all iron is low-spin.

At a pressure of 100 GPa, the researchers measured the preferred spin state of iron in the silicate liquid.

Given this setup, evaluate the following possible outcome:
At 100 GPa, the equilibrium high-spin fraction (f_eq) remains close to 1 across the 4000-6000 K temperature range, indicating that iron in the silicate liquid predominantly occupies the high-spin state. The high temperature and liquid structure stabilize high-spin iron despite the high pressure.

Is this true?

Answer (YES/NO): YES